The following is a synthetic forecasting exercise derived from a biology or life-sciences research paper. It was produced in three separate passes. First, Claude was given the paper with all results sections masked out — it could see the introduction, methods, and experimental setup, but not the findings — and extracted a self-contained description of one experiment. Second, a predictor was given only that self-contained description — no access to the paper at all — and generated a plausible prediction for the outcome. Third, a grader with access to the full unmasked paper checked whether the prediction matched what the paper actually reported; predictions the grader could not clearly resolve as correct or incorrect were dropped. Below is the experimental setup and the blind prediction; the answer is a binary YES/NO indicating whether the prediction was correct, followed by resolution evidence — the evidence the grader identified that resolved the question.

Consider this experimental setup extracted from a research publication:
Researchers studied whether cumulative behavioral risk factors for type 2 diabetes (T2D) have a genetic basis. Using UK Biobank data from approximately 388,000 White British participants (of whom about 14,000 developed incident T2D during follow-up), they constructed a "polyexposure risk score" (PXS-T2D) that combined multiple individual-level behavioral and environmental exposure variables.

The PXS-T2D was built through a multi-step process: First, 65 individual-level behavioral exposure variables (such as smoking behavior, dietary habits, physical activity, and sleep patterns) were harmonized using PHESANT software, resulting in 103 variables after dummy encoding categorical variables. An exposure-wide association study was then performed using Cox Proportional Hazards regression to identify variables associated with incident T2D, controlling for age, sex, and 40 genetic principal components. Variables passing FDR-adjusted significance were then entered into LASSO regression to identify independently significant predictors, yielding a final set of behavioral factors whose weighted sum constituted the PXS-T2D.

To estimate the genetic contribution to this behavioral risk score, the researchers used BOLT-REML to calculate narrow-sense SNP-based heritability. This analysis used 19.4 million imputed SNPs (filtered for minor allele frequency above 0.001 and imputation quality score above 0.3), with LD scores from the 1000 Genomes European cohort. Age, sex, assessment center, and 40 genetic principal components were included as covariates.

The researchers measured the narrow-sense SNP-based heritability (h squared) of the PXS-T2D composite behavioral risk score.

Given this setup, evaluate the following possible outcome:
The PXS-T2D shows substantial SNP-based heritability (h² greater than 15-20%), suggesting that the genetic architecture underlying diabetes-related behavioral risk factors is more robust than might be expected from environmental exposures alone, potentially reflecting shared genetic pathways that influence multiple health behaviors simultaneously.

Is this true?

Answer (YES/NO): YES